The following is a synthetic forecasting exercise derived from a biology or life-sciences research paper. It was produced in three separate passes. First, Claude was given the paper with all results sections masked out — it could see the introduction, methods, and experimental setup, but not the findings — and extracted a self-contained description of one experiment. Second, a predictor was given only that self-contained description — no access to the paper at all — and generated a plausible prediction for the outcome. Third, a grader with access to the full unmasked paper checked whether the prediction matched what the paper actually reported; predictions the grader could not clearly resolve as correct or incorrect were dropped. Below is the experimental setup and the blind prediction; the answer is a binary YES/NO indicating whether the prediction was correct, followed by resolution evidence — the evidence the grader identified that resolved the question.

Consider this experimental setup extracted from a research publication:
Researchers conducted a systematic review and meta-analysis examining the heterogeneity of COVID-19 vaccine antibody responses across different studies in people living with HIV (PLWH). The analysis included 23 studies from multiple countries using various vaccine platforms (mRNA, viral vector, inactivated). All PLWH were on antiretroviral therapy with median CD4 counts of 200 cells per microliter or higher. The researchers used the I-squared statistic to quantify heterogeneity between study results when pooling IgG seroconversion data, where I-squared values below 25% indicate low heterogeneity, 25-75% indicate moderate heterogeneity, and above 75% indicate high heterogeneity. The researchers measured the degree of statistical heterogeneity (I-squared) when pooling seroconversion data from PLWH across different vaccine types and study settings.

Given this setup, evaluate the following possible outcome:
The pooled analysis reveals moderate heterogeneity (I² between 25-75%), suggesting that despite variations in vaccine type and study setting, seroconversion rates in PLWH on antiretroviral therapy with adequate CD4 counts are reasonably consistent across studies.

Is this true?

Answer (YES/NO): NO